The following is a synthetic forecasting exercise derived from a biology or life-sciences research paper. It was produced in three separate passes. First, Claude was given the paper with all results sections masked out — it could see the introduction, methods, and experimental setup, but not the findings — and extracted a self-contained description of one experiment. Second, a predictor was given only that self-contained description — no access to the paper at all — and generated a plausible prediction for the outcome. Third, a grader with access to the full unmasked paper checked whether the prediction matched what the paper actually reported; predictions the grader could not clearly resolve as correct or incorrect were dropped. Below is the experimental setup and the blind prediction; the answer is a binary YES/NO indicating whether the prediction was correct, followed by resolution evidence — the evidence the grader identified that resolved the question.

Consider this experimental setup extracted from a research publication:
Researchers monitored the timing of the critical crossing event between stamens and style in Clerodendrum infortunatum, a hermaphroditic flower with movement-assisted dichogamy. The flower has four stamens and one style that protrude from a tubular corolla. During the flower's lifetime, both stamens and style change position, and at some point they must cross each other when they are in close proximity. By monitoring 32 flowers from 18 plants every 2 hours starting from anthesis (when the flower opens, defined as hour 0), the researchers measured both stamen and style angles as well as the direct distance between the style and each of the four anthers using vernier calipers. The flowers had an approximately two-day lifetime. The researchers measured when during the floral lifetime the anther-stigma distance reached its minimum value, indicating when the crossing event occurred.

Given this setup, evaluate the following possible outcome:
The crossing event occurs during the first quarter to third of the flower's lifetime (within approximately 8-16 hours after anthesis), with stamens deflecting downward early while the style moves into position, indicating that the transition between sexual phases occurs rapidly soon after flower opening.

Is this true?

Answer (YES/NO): YES